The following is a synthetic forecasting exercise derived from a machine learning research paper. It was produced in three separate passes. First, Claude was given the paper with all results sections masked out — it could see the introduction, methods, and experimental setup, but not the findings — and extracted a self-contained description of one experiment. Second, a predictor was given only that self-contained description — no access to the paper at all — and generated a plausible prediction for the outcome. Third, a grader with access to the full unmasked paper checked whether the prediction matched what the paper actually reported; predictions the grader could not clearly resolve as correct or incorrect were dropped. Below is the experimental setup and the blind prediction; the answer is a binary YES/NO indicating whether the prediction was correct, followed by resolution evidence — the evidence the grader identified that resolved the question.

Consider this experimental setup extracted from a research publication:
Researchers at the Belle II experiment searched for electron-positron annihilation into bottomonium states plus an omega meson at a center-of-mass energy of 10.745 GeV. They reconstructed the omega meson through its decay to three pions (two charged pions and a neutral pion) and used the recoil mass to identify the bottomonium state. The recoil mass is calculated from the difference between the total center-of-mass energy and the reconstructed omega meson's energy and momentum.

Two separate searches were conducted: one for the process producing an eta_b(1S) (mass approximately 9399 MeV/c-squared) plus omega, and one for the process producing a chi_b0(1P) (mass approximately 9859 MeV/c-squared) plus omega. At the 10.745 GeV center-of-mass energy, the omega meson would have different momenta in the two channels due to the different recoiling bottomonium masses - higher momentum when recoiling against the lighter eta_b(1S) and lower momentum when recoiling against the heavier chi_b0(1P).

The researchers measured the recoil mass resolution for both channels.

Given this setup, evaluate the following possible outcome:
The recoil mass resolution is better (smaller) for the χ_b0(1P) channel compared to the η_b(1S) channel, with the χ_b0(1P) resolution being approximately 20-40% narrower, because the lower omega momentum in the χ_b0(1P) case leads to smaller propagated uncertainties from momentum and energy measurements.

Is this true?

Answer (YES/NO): NO